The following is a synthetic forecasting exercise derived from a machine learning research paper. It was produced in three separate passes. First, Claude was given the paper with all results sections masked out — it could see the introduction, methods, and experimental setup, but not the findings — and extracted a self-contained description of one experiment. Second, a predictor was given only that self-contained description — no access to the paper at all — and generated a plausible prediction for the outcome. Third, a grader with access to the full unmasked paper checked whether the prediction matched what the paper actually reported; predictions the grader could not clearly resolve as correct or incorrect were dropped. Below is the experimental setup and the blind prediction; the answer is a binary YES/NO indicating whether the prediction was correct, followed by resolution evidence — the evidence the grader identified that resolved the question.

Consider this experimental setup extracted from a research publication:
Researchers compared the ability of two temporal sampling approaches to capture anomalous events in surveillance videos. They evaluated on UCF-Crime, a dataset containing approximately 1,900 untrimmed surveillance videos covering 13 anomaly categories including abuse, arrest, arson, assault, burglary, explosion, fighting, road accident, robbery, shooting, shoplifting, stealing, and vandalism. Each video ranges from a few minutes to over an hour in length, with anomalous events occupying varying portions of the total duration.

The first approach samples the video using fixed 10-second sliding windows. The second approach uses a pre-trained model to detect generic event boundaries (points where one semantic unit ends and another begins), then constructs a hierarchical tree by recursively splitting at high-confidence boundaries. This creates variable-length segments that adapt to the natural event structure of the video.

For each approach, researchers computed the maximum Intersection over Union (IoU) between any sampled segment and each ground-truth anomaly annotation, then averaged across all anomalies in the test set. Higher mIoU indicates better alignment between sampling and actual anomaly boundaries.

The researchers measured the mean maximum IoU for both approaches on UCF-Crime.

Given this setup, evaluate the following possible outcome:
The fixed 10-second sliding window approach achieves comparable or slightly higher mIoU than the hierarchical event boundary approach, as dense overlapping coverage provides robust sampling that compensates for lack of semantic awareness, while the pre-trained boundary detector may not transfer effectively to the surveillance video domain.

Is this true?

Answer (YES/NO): NO